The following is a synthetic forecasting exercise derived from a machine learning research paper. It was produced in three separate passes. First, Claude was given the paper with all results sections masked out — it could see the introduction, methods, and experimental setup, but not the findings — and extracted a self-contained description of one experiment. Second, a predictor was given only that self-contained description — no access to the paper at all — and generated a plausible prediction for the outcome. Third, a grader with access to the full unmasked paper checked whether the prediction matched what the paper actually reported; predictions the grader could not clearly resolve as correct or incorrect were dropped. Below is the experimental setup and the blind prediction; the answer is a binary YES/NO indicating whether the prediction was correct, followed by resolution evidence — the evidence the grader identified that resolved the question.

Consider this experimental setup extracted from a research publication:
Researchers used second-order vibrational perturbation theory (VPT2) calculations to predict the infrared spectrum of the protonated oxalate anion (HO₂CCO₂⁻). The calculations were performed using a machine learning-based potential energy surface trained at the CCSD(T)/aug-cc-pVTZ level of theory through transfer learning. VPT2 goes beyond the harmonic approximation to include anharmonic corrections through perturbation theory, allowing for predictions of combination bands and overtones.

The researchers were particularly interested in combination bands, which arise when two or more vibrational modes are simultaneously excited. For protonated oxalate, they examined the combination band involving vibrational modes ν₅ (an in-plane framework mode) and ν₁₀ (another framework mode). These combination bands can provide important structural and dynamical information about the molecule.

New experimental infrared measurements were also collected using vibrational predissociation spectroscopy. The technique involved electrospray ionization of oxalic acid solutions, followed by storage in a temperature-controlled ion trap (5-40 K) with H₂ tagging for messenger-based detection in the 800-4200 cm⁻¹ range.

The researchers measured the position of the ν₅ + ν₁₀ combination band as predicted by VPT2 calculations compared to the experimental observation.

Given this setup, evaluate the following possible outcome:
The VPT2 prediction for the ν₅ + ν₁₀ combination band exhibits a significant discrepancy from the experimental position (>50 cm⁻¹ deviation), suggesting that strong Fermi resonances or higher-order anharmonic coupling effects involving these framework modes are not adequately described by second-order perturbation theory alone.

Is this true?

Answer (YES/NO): NO